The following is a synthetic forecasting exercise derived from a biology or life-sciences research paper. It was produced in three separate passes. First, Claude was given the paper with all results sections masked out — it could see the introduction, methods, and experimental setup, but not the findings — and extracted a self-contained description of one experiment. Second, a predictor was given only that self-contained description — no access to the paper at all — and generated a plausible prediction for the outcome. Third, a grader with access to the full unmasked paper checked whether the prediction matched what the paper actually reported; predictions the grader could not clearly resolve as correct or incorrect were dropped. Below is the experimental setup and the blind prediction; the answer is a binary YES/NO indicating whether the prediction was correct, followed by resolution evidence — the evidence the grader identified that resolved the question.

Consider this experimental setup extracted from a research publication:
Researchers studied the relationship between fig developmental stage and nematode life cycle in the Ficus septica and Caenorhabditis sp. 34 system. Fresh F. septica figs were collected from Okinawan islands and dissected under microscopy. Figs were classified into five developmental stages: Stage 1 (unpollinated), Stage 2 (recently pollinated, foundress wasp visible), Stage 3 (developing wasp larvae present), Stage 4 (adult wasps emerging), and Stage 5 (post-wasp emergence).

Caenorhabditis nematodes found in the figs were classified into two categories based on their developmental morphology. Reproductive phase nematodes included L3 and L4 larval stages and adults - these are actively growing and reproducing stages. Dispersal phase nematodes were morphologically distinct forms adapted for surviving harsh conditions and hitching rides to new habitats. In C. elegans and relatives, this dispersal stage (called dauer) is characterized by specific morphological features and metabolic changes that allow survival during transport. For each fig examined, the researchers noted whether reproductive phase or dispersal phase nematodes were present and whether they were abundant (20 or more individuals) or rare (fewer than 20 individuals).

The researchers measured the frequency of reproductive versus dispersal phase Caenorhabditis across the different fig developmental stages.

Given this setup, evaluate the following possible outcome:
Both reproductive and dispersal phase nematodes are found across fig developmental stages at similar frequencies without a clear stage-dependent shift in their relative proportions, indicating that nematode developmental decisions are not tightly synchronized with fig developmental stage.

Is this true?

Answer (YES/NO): NO